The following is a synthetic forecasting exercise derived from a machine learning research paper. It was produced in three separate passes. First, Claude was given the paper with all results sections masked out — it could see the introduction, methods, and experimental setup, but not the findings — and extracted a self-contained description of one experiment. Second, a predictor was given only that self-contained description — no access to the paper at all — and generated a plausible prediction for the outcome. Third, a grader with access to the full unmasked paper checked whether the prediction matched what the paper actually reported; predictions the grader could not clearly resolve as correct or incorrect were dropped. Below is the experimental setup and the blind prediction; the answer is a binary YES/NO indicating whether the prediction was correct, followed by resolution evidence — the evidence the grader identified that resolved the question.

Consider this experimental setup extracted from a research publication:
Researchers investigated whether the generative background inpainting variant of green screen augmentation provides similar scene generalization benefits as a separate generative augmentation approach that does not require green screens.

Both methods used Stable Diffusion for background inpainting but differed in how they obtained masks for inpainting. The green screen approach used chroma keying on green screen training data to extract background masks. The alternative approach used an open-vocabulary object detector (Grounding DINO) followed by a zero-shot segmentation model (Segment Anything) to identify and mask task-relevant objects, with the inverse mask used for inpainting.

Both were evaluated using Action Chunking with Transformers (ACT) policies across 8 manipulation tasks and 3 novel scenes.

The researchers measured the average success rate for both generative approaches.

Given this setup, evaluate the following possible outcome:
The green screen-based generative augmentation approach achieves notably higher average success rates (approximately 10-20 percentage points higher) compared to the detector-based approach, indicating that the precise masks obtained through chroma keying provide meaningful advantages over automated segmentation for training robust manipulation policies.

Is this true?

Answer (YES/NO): NO